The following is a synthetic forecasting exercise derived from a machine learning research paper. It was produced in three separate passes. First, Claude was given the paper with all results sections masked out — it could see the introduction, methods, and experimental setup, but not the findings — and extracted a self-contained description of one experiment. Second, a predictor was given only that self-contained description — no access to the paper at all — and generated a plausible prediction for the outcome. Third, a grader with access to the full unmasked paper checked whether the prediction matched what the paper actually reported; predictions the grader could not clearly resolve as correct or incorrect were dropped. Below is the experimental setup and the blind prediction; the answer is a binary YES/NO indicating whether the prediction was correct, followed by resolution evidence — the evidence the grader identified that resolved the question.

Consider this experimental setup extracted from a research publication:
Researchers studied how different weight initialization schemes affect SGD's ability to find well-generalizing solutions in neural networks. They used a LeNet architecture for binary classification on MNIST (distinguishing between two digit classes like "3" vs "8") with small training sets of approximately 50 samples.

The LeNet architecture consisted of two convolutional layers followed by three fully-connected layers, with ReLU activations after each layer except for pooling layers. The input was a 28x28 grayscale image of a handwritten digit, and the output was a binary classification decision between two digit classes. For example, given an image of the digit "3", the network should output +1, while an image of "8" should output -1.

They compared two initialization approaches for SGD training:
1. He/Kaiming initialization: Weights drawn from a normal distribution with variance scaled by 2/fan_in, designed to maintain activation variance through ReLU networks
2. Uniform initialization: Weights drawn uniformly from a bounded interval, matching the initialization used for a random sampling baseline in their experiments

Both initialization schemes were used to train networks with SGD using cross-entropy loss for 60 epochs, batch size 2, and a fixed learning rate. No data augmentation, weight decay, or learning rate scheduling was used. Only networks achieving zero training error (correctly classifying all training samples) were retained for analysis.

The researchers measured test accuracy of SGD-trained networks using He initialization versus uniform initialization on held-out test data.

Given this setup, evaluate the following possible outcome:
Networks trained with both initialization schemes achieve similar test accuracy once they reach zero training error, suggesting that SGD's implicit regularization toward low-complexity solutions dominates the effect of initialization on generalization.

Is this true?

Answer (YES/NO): NO